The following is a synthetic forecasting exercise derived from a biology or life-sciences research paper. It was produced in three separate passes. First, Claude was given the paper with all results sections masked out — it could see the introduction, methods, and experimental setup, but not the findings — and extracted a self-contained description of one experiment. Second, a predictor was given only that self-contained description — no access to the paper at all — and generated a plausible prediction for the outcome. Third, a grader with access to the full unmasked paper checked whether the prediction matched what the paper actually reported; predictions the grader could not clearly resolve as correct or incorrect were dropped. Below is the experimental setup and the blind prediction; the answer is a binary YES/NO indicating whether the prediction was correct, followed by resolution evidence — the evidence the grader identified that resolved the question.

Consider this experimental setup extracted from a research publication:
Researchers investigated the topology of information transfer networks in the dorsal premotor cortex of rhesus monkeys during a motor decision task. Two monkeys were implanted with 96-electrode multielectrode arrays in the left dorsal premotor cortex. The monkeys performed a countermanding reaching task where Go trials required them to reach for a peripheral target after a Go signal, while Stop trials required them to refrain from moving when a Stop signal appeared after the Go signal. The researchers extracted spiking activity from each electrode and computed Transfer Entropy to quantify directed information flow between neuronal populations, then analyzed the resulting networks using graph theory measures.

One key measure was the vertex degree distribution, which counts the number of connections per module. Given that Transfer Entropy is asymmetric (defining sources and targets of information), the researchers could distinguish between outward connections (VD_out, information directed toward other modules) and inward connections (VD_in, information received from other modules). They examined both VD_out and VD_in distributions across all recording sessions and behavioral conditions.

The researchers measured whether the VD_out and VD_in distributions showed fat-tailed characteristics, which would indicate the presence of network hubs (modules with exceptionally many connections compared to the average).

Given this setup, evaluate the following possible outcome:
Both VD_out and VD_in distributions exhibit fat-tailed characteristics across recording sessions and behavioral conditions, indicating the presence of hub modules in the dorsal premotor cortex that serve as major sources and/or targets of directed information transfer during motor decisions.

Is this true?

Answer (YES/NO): NO